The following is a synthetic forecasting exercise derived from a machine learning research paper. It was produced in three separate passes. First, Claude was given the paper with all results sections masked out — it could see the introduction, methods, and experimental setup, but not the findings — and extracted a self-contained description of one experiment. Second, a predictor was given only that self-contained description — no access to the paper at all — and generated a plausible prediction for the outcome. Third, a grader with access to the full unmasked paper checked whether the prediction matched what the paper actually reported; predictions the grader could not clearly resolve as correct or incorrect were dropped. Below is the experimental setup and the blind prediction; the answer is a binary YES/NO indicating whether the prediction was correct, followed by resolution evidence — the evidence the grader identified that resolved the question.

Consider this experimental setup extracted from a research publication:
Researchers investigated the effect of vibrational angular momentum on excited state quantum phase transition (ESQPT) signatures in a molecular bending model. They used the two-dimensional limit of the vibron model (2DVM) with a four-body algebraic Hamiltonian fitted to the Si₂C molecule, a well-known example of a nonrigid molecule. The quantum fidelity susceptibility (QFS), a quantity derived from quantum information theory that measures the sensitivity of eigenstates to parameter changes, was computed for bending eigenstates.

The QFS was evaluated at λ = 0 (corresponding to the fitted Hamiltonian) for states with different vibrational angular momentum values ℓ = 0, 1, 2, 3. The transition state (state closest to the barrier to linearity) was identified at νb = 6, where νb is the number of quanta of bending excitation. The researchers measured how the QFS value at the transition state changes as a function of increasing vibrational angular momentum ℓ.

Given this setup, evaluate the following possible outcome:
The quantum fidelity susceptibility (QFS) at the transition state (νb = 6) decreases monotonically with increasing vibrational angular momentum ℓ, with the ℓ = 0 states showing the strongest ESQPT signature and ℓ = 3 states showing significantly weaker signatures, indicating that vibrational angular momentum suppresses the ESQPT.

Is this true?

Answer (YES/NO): YES